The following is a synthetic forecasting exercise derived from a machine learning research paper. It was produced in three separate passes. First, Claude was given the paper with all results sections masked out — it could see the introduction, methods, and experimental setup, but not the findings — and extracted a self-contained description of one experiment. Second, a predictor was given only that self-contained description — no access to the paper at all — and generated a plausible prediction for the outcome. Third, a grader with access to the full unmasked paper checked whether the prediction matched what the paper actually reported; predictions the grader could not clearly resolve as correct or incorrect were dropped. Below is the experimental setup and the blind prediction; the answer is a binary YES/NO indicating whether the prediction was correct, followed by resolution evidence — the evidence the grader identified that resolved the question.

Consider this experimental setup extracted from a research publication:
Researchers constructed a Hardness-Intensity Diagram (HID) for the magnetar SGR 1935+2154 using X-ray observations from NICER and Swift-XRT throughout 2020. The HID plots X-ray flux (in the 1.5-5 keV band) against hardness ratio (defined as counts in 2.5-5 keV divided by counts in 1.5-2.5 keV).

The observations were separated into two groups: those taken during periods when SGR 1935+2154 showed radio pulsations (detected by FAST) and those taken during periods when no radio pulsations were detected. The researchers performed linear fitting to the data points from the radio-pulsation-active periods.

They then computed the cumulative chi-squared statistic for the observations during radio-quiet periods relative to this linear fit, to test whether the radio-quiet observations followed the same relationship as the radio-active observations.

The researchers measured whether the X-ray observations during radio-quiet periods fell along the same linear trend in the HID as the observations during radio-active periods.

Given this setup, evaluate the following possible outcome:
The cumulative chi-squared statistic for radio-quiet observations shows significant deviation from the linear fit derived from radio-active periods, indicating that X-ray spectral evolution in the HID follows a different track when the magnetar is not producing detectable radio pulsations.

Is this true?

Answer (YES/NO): YES